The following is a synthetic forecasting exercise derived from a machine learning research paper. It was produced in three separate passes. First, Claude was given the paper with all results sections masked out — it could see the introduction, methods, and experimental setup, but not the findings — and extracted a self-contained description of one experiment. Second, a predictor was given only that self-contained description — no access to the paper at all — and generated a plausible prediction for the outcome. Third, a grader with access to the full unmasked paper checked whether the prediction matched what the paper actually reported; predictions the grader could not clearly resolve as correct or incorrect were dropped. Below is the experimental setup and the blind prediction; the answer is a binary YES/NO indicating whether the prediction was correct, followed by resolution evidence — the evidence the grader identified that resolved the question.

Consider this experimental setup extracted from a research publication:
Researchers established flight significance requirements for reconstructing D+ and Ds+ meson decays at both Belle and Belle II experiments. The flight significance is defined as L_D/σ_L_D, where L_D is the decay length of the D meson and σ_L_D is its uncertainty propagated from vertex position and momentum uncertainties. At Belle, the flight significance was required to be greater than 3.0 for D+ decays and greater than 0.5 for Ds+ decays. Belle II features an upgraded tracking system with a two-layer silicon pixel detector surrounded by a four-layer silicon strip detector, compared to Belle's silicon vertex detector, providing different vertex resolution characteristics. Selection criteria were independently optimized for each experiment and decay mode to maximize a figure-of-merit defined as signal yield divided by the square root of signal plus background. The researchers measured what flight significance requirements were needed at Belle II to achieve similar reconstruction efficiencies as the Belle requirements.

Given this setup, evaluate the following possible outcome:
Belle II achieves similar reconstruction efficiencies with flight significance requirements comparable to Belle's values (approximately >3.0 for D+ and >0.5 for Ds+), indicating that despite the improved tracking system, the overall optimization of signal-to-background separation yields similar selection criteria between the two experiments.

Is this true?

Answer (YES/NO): NO